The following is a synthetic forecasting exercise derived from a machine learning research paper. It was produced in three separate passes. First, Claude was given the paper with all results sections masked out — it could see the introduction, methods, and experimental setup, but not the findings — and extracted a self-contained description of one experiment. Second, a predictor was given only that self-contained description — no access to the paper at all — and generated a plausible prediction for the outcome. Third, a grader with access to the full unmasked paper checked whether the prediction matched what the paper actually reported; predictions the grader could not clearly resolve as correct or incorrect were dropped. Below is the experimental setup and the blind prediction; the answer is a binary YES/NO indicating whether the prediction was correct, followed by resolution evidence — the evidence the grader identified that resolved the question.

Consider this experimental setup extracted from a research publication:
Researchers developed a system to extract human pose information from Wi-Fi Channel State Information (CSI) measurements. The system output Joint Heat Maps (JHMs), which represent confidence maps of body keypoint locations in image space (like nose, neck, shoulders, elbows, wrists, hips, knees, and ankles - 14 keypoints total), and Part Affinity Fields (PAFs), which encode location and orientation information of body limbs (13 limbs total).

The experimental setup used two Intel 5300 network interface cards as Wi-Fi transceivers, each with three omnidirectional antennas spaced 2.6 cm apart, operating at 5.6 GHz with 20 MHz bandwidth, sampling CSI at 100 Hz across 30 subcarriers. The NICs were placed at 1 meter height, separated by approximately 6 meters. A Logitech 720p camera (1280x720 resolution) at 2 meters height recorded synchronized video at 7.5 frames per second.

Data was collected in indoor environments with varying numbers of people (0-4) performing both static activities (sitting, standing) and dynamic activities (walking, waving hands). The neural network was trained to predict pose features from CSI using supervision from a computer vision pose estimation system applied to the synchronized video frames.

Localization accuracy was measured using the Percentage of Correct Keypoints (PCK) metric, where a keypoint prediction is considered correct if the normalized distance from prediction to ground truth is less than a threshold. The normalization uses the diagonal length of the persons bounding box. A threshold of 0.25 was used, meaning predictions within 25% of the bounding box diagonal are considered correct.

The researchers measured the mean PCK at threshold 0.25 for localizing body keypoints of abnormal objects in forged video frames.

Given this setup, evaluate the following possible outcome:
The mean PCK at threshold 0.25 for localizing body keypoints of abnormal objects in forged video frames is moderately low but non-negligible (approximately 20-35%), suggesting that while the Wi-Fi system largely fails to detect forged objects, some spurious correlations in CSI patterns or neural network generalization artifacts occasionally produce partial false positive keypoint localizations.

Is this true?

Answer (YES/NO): NO